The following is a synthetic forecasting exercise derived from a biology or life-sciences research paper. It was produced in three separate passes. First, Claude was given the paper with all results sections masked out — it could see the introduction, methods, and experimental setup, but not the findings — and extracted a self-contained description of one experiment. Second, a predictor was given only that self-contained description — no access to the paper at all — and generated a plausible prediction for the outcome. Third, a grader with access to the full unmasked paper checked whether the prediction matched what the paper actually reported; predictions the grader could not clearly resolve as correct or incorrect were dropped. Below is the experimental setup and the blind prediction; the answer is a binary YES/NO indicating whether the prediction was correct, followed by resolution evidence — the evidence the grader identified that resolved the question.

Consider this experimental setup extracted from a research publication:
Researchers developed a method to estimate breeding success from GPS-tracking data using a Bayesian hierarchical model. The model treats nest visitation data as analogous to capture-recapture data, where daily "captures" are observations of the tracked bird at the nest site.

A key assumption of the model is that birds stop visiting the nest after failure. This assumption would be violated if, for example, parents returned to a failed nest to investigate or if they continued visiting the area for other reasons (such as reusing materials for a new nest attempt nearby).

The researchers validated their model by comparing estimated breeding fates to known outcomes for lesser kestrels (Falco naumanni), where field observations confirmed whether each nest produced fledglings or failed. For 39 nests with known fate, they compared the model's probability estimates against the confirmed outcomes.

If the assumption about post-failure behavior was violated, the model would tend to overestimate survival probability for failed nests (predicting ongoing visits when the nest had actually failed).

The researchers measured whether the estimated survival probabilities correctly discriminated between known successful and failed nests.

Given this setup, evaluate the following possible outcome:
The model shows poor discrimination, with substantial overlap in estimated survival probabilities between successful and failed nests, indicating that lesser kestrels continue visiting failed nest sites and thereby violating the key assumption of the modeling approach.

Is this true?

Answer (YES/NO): NO